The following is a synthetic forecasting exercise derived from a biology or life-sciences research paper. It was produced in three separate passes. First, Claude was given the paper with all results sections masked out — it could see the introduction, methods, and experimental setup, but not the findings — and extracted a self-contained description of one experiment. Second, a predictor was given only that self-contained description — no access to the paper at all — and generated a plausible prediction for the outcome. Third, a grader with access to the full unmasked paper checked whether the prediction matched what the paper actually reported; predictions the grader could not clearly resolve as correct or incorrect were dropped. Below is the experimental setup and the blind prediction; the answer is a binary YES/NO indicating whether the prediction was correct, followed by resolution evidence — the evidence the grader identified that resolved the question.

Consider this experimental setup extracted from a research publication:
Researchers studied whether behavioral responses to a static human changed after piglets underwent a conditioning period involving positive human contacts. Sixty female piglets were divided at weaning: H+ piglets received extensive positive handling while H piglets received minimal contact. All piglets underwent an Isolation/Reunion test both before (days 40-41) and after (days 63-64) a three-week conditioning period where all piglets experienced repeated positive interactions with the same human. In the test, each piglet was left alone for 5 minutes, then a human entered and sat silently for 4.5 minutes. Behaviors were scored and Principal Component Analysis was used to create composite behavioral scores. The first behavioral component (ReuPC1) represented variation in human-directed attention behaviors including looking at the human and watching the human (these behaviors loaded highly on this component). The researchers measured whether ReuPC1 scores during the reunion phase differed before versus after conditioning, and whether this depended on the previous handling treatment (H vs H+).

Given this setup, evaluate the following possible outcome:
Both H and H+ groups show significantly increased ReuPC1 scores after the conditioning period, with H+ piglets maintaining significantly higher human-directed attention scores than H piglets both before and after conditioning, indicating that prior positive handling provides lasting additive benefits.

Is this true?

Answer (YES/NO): NO